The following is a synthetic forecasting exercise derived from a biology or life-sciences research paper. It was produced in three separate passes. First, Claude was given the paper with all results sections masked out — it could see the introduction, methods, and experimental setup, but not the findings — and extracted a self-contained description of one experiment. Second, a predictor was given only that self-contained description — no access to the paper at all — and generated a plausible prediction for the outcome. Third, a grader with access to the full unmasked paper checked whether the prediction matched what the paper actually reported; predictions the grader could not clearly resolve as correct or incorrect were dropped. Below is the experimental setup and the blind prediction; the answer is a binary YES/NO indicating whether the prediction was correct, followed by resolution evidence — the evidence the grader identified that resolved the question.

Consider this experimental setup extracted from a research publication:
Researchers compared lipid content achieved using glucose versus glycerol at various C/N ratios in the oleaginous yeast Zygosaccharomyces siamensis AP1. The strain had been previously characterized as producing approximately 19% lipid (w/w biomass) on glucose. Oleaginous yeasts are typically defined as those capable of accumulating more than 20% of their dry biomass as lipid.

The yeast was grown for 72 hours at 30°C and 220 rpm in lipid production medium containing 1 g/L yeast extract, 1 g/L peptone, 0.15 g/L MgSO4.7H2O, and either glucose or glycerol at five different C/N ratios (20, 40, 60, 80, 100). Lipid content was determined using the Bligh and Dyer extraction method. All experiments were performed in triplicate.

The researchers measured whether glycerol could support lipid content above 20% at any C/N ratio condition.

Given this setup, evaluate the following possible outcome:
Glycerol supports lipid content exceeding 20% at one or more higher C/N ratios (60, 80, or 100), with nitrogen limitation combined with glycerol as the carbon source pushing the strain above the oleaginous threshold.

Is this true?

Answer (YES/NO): YES